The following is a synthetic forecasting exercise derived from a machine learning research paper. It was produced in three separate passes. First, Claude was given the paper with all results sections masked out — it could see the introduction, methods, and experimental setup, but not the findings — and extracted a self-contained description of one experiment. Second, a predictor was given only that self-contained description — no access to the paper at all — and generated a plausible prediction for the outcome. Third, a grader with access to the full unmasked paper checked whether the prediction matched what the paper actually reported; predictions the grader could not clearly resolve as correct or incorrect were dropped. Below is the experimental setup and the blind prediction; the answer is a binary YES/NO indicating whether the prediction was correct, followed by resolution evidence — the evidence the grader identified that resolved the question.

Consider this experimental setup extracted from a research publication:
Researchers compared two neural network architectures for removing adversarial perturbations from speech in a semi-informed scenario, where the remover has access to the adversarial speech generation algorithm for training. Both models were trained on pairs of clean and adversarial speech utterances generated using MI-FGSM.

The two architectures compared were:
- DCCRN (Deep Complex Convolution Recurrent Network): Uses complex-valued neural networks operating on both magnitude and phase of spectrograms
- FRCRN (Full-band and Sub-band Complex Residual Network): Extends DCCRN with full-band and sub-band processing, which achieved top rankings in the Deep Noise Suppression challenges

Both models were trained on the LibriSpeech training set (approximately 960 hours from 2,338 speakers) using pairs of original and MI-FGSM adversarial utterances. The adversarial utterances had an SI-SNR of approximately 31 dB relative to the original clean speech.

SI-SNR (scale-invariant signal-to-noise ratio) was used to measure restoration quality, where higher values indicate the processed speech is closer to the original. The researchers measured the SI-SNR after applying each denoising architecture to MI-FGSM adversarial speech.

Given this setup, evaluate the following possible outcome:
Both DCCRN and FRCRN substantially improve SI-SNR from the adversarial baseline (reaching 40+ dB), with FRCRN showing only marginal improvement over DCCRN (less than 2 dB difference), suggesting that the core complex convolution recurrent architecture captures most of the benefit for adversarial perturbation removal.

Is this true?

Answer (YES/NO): NO